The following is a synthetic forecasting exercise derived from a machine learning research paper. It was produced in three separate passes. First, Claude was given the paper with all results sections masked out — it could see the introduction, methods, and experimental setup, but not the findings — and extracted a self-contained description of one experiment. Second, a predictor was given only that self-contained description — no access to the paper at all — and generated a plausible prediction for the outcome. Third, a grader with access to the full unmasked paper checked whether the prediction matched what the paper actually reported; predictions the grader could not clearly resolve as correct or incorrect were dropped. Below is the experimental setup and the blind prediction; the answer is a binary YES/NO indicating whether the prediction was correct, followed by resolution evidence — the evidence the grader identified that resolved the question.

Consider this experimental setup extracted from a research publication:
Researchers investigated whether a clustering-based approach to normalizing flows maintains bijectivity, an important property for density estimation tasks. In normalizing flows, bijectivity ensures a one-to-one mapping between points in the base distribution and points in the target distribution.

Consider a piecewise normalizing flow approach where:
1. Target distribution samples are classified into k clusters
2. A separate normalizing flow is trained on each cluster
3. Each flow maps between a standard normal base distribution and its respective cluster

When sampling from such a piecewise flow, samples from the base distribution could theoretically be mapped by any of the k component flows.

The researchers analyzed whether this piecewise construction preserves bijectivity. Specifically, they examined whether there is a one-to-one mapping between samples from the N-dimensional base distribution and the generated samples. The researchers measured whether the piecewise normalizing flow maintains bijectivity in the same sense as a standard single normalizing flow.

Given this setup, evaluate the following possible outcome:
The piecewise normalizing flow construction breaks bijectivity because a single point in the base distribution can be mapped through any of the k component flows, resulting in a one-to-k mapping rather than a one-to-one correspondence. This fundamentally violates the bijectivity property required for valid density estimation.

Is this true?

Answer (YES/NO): NO